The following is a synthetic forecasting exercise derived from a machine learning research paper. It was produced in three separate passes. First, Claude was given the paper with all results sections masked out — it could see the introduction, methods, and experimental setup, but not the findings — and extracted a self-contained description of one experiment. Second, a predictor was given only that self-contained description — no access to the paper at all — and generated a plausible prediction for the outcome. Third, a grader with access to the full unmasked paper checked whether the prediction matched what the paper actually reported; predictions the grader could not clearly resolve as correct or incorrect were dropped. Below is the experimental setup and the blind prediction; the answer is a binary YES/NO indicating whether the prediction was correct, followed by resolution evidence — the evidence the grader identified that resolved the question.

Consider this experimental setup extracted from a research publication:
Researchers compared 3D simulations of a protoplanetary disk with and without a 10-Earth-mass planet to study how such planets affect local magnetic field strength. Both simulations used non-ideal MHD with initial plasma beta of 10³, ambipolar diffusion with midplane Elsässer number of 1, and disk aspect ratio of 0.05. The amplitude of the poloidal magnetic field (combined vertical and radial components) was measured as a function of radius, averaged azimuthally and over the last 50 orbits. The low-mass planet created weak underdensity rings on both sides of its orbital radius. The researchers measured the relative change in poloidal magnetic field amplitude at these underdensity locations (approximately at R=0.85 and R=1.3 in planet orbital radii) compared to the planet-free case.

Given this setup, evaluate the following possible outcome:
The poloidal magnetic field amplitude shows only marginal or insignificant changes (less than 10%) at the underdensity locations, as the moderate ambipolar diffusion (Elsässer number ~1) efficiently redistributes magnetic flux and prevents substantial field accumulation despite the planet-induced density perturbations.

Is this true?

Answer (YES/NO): NO